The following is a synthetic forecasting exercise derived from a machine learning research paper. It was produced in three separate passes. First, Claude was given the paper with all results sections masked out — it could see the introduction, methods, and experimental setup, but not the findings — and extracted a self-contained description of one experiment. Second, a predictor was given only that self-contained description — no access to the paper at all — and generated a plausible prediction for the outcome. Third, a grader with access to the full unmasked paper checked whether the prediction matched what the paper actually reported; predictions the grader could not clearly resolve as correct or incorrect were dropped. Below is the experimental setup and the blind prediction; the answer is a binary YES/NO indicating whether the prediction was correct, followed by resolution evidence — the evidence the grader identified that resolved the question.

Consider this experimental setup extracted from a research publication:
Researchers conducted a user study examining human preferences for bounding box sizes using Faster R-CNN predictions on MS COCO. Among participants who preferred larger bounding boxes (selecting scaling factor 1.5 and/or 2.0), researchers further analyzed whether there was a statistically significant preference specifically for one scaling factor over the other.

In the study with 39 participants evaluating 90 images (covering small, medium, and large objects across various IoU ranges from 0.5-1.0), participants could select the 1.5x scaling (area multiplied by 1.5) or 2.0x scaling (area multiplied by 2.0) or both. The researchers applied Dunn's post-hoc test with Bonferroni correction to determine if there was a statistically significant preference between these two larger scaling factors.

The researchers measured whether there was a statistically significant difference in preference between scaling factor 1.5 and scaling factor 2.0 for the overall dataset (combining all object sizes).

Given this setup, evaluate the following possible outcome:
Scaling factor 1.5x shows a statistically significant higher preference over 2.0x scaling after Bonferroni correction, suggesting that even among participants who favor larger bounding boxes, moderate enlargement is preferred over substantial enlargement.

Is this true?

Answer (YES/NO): NO